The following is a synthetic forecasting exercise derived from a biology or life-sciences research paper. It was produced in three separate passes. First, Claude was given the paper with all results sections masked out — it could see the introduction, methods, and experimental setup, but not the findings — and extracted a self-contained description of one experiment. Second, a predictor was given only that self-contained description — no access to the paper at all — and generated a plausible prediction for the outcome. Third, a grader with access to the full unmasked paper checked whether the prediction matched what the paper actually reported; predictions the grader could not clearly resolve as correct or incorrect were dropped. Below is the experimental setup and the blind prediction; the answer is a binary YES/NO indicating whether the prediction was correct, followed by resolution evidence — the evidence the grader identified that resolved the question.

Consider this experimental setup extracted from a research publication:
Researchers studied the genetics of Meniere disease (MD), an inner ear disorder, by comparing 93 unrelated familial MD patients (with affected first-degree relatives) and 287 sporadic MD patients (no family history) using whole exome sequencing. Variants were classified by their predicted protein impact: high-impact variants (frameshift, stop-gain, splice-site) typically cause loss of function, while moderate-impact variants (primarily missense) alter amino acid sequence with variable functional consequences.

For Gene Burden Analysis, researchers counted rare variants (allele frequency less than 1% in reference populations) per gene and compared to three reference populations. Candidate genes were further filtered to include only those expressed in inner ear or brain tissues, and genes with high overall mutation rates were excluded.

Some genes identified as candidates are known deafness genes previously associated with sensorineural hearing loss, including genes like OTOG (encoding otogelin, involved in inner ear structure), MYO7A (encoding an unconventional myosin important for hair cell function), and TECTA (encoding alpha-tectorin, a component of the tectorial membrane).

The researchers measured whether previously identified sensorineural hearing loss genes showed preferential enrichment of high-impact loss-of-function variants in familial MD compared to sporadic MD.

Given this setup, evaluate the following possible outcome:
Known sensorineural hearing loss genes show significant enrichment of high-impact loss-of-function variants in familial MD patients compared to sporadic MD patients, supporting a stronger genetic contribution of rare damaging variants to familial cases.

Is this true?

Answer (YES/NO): NO